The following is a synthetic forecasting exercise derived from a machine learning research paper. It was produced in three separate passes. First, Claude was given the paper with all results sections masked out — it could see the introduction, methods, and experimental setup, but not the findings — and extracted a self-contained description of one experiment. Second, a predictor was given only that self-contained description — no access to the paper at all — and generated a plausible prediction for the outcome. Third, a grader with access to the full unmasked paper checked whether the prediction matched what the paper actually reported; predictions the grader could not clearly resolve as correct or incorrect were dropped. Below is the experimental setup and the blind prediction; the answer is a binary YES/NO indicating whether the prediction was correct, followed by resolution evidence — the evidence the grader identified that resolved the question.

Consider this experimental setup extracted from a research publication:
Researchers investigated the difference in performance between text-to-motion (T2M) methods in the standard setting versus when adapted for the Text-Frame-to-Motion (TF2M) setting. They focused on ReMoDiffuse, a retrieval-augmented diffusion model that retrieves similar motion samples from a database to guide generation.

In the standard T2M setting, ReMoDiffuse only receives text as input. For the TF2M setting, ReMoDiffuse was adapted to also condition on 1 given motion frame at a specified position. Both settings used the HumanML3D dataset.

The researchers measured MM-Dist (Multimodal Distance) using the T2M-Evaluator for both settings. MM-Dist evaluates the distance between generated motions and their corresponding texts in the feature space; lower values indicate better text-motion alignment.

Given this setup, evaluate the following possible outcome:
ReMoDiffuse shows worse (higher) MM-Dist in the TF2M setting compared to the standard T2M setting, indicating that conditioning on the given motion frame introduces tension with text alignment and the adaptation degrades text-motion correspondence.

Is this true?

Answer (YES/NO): YES